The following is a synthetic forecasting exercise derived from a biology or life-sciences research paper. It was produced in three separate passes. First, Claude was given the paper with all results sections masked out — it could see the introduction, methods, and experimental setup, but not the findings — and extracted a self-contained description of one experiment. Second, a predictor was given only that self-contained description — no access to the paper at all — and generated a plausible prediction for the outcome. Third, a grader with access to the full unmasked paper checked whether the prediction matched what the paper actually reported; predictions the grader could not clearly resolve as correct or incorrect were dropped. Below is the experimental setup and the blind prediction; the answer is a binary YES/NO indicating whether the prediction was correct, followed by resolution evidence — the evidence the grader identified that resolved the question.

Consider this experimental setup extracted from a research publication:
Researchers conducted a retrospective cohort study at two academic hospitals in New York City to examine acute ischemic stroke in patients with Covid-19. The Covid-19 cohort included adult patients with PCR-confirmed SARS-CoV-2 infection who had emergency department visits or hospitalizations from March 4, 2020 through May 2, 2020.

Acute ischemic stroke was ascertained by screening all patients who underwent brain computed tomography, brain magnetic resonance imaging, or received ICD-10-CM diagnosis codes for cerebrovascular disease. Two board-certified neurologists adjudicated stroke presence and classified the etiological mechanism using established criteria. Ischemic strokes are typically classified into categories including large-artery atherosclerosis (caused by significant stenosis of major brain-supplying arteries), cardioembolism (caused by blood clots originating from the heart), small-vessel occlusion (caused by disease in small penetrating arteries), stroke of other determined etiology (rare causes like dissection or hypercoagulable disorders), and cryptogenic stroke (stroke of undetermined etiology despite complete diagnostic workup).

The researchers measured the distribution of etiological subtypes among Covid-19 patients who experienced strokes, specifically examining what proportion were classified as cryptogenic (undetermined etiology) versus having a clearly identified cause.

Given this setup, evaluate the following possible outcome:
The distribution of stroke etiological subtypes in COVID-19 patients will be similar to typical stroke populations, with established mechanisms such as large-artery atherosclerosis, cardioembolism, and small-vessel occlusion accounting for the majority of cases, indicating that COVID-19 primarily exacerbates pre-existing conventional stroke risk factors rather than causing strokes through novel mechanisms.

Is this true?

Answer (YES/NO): NO